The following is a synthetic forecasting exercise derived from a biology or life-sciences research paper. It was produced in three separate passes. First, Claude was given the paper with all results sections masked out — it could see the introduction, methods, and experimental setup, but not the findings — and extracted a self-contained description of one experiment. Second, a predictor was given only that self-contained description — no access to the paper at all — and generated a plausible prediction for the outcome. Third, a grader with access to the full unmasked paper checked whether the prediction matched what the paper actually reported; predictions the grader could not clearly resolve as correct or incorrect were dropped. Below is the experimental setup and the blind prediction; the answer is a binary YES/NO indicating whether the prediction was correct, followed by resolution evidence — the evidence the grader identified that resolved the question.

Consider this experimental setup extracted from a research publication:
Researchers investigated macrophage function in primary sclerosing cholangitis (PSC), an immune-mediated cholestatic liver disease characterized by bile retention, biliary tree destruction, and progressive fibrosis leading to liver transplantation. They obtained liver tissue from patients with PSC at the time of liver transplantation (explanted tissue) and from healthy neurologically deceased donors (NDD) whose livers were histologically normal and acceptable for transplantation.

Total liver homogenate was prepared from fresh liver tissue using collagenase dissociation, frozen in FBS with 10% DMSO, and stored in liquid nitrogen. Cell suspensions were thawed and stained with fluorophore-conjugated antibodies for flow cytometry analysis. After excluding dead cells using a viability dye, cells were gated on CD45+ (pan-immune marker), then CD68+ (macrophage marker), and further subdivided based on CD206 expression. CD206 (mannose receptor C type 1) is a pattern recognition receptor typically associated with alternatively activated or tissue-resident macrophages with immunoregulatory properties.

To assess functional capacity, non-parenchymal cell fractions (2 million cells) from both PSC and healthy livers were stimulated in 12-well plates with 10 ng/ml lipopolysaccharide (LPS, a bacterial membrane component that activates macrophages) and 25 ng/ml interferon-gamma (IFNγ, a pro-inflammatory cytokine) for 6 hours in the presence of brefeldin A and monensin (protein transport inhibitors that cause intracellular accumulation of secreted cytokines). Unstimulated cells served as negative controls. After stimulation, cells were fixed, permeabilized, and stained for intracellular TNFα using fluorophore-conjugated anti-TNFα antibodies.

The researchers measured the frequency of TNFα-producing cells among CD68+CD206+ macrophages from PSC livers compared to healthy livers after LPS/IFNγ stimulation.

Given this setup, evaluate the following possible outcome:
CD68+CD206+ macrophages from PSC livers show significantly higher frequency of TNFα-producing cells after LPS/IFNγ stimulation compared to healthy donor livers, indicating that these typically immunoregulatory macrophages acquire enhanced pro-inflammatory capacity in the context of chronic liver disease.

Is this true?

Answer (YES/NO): NO